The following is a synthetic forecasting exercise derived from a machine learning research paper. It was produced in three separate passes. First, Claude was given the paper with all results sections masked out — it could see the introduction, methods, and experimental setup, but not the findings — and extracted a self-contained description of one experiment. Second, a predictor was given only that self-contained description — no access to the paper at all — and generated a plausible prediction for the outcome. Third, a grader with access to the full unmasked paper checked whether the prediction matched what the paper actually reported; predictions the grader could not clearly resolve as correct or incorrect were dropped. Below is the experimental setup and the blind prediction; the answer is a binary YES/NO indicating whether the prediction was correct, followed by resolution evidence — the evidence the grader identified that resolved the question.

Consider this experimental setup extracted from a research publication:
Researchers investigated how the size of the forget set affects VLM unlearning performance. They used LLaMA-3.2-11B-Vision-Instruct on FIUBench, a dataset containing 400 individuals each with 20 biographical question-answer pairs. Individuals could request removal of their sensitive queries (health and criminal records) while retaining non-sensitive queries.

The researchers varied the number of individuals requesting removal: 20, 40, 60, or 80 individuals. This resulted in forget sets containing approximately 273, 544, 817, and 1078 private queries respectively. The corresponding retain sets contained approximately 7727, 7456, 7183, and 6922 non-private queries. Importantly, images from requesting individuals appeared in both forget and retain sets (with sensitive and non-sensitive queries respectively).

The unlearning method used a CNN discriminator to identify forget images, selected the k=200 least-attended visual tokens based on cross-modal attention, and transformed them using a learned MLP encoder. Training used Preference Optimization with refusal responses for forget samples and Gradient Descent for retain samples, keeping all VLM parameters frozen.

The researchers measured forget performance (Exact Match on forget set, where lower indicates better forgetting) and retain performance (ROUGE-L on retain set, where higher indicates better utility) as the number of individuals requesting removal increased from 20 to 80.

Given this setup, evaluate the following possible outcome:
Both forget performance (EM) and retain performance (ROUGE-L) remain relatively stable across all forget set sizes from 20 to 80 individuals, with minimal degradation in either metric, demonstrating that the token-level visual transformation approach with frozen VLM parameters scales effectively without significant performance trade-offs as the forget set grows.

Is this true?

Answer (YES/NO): NO